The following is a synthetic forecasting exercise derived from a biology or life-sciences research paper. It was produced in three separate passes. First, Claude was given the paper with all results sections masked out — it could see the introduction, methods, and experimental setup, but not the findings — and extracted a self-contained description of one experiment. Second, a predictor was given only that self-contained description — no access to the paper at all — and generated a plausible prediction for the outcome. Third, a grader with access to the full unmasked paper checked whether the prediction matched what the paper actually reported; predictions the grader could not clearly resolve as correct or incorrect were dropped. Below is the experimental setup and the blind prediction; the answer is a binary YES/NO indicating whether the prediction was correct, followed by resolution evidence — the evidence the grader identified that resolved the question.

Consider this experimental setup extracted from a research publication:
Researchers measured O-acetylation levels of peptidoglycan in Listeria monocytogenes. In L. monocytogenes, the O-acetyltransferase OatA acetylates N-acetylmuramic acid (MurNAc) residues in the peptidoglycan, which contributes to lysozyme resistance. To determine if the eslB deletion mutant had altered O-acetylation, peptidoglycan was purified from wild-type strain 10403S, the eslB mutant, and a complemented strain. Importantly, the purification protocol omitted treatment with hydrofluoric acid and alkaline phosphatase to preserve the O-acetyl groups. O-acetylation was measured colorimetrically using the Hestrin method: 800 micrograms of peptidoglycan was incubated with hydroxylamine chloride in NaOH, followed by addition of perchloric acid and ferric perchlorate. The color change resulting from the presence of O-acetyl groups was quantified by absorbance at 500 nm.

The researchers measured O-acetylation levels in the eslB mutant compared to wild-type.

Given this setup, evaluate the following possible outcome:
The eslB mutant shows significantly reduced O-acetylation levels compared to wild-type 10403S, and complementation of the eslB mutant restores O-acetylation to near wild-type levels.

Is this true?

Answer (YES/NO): YES